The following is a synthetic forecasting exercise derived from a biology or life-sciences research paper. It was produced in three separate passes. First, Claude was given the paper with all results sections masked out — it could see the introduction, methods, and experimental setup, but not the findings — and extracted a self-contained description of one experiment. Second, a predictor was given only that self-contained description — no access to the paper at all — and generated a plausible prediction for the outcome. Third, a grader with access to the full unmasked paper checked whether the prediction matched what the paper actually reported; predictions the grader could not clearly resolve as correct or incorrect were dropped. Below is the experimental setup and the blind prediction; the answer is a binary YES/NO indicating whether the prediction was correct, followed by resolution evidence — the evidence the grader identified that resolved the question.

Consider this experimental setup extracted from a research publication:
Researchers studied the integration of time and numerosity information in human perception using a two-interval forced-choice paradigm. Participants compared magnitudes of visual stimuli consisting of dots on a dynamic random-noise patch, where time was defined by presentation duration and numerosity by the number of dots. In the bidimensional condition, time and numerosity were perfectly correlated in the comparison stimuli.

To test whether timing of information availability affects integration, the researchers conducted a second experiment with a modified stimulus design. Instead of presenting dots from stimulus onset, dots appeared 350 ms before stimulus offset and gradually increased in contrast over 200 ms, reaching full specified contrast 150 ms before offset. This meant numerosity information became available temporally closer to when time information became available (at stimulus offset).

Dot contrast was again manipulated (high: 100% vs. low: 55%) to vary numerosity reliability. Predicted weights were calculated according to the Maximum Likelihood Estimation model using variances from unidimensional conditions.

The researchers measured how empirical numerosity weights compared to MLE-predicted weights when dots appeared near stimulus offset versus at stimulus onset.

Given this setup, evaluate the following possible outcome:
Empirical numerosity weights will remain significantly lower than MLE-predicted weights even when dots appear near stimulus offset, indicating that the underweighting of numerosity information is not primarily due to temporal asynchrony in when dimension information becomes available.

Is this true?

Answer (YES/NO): NO